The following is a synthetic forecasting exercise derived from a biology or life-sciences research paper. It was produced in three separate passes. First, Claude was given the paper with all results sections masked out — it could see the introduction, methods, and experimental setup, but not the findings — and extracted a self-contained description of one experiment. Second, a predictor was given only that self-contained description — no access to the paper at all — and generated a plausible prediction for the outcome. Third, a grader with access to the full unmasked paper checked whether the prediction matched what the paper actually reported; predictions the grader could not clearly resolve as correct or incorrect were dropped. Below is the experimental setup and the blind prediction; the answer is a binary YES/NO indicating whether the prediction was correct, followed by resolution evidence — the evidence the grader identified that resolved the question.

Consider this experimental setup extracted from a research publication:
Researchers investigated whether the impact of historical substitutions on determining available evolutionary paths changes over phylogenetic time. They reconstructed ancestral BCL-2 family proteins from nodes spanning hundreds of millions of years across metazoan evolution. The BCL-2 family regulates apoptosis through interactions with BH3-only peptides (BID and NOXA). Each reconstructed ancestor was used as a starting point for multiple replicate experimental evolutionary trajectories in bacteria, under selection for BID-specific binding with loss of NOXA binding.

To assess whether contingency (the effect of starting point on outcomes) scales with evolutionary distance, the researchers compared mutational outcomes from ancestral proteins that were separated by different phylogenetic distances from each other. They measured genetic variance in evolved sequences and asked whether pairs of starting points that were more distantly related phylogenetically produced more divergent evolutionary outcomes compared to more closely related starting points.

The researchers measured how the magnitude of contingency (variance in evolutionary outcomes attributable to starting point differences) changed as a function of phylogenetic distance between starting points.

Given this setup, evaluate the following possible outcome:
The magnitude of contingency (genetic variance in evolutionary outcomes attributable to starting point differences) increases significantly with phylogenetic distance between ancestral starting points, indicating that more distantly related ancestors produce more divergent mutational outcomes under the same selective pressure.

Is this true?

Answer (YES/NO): YES